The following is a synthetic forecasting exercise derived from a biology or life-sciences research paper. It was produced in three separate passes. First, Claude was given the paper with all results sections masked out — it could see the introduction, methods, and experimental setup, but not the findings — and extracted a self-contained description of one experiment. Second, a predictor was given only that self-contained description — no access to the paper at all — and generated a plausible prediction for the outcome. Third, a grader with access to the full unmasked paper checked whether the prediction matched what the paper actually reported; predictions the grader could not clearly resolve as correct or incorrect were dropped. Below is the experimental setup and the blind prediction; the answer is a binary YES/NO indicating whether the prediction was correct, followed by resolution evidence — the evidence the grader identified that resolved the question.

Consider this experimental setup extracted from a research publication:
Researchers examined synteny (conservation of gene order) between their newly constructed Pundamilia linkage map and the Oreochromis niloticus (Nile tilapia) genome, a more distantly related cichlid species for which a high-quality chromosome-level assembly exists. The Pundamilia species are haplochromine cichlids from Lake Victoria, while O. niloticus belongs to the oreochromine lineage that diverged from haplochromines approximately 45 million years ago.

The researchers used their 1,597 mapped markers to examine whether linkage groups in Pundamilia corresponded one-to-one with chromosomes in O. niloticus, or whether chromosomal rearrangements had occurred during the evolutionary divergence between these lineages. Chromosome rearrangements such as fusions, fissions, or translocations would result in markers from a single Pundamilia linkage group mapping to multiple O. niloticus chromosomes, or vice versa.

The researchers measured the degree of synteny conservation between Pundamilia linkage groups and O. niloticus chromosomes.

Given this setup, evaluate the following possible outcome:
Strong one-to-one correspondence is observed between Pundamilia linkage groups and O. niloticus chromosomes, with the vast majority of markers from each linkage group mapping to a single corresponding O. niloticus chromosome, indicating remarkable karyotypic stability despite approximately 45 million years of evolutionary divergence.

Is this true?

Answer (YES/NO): YES